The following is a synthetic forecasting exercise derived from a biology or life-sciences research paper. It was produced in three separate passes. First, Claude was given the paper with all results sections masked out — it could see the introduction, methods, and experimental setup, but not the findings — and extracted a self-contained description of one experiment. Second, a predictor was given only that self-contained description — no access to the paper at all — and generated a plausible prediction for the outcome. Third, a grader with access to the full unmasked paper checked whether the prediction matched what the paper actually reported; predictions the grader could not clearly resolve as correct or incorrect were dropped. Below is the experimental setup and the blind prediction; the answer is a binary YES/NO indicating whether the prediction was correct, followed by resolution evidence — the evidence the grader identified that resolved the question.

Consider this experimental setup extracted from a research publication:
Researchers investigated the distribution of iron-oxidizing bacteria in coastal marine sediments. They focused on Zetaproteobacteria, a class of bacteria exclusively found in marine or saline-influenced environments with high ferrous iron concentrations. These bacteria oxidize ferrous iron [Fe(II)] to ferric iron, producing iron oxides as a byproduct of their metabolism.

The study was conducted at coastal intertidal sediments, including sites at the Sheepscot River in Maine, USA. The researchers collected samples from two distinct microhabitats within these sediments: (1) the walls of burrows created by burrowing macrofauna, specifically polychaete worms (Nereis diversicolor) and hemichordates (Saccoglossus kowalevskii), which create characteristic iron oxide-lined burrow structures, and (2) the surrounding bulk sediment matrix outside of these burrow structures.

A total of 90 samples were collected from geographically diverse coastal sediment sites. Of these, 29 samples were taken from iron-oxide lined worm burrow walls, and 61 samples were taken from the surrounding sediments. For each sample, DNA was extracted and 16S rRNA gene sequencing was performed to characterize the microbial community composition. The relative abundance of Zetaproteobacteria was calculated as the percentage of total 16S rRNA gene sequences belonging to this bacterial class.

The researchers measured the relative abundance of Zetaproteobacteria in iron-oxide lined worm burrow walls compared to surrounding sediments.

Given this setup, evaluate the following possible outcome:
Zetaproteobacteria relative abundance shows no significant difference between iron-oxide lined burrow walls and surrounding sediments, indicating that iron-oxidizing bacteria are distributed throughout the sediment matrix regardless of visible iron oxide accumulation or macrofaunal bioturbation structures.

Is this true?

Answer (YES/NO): NO